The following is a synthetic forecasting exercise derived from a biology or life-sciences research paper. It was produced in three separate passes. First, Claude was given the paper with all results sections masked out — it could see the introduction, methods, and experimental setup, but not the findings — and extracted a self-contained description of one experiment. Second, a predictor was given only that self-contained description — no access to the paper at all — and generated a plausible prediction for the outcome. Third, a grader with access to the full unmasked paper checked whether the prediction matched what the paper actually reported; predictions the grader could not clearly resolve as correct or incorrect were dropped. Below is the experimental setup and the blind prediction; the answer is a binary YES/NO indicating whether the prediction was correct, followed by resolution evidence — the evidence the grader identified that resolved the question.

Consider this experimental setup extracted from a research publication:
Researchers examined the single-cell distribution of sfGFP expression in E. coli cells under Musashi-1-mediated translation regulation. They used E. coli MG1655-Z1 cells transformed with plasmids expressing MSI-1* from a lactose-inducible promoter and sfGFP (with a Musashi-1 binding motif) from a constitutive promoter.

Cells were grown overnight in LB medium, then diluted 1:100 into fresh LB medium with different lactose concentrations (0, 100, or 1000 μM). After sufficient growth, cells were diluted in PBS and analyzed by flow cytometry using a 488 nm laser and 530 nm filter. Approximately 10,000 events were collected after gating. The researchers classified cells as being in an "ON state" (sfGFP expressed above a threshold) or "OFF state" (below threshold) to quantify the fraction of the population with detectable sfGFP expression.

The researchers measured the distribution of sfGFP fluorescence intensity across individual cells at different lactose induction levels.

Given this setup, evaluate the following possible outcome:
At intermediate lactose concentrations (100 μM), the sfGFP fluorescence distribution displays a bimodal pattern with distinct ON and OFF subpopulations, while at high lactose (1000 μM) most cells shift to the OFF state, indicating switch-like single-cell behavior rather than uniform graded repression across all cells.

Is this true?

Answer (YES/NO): NO